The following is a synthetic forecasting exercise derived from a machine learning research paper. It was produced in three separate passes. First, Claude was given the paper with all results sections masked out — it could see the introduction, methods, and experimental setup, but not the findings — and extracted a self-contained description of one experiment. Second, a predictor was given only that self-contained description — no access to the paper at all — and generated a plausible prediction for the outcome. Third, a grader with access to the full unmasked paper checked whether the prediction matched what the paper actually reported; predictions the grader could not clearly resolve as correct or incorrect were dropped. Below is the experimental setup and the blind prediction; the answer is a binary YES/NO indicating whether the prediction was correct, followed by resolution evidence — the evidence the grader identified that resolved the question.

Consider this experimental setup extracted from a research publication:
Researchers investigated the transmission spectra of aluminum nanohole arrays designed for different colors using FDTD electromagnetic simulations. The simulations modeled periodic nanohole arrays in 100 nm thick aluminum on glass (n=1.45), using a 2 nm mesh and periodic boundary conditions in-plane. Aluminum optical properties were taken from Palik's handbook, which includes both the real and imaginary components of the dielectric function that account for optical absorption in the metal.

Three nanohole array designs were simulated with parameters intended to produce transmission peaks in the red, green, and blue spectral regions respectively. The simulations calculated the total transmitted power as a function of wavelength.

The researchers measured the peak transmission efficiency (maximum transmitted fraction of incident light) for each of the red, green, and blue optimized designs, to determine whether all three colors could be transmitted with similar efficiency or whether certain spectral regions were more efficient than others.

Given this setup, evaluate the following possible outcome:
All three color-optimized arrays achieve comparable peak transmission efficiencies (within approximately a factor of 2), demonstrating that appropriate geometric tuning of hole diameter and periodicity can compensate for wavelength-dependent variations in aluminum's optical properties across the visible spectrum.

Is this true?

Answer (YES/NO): YES